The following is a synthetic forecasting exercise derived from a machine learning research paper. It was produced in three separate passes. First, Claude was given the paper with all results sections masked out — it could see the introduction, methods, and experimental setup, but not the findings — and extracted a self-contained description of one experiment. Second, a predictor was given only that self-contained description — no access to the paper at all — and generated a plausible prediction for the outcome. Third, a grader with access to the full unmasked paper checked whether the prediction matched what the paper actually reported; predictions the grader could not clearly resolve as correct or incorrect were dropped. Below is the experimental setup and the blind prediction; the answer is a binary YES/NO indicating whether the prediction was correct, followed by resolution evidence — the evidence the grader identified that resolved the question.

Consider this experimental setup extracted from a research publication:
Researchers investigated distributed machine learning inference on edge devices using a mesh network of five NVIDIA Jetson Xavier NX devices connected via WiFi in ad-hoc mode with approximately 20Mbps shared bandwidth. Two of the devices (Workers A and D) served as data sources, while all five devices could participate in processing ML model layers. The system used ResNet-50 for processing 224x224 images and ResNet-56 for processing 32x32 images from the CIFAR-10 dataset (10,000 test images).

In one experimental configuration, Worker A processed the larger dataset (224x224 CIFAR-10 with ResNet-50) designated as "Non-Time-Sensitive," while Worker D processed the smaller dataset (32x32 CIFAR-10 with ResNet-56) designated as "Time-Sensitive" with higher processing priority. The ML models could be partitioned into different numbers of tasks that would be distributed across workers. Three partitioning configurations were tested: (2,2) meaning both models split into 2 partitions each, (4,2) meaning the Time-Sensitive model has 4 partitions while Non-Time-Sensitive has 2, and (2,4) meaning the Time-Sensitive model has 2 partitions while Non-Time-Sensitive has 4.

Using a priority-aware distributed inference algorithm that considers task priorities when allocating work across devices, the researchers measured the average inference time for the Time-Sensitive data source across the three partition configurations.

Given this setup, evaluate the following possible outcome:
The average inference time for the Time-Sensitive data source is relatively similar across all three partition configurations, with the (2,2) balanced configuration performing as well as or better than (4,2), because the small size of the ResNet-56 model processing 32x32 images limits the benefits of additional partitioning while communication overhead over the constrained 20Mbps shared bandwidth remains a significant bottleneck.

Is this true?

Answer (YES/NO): NO